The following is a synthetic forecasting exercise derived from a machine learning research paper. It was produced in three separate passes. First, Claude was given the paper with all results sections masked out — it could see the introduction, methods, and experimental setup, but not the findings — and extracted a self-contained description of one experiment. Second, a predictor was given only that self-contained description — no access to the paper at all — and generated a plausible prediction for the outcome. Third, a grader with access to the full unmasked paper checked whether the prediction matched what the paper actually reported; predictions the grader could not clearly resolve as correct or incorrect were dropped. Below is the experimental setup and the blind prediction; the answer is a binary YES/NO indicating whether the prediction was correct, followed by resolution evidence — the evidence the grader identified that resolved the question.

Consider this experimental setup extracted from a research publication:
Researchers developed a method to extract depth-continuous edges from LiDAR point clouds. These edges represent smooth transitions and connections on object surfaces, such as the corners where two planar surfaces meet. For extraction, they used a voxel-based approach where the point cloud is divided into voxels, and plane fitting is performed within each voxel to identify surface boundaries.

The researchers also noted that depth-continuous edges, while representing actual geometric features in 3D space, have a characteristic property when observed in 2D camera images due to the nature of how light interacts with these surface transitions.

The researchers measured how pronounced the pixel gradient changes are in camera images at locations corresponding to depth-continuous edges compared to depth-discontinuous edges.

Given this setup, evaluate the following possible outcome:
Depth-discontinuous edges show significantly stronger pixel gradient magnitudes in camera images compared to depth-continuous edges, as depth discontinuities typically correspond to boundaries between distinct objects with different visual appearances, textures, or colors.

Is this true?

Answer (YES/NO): YES